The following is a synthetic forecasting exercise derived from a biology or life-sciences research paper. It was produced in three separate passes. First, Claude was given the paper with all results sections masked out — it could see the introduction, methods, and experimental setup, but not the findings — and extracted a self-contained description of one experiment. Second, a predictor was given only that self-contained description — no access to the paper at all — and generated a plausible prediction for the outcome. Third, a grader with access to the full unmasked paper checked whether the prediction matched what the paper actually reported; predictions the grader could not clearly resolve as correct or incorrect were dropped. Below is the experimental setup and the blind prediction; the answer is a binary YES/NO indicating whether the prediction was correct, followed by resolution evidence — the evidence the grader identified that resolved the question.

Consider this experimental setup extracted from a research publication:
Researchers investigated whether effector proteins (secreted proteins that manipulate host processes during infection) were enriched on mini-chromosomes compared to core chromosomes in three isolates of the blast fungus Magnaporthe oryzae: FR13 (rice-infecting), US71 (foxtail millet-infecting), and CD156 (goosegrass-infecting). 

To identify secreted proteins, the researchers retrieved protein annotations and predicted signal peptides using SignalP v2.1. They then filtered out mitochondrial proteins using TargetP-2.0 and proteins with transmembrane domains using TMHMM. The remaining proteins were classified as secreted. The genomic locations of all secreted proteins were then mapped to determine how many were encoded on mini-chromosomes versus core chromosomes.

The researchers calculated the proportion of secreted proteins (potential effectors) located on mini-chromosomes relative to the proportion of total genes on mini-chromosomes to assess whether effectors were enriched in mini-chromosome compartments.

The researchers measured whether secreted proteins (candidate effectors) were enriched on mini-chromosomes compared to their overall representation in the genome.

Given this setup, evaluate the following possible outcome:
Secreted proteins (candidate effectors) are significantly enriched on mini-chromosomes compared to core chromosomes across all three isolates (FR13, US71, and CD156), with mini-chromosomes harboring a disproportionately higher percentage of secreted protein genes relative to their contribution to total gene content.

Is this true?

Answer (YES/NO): NO